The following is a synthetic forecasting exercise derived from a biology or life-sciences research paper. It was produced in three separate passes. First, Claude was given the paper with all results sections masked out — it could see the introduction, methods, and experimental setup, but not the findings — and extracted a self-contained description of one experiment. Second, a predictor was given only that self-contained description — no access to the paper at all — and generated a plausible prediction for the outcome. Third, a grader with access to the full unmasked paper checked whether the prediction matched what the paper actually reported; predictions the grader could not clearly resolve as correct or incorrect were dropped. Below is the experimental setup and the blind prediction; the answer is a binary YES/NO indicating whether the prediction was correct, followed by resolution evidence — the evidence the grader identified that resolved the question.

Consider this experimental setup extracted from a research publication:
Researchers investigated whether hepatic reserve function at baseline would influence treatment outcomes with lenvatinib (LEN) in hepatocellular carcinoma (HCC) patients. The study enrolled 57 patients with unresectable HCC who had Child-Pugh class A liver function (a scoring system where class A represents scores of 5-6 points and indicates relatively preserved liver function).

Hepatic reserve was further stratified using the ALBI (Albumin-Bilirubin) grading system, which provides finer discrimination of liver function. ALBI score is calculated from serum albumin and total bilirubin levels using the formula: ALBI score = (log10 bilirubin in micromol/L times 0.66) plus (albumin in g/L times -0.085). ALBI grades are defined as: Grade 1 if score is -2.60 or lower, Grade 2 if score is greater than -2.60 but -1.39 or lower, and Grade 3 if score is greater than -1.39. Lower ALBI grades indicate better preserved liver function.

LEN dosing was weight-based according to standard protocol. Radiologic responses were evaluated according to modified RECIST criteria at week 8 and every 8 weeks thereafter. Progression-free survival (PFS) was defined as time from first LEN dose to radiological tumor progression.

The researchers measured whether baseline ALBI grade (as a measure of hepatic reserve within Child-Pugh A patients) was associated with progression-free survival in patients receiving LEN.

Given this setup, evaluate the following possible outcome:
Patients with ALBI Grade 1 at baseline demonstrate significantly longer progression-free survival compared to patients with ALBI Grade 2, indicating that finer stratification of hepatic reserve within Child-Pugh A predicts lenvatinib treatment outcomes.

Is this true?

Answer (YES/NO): YES